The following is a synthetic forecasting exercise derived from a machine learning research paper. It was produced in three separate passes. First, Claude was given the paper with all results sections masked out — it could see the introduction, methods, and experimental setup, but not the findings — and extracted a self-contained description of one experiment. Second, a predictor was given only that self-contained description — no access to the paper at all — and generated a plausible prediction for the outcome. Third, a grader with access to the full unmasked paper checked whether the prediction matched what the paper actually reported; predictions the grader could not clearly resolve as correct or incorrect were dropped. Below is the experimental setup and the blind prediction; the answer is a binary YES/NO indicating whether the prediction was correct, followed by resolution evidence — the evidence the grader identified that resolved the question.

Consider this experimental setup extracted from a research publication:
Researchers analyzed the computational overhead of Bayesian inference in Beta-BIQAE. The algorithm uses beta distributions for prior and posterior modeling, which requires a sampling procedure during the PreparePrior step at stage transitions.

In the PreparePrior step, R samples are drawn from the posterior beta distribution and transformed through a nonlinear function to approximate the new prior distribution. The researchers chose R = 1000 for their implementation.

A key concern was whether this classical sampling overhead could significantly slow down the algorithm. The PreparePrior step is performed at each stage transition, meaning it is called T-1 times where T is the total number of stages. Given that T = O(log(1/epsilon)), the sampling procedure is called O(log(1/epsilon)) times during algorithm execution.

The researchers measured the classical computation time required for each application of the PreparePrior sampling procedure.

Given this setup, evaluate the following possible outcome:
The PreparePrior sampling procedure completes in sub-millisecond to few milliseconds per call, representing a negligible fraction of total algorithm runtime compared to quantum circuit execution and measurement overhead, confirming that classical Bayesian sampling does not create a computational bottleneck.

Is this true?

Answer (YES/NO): NO